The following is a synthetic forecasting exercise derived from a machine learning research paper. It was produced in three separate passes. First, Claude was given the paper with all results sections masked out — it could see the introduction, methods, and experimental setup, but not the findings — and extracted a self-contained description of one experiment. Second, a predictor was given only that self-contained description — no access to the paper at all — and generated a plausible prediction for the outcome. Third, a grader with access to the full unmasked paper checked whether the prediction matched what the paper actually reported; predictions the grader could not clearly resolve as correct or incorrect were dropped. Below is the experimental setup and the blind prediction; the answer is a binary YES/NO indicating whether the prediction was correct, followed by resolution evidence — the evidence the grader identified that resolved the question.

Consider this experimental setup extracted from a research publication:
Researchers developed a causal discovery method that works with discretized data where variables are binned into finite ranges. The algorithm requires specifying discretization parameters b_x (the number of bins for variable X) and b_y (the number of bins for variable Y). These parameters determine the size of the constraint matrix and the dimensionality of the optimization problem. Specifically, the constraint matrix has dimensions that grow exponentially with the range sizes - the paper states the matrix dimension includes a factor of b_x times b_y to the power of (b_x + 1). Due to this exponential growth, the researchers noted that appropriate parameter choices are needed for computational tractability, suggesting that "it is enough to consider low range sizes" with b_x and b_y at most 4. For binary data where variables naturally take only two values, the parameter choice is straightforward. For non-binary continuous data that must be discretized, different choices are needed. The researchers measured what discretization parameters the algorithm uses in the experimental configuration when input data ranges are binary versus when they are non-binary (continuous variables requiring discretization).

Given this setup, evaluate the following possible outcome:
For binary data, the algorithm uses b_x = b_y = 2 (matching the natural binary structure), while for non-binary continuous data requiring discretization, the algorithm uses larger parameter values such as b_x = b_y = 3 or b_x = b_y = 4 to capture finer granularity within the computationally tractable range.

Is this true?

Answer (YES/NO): YES